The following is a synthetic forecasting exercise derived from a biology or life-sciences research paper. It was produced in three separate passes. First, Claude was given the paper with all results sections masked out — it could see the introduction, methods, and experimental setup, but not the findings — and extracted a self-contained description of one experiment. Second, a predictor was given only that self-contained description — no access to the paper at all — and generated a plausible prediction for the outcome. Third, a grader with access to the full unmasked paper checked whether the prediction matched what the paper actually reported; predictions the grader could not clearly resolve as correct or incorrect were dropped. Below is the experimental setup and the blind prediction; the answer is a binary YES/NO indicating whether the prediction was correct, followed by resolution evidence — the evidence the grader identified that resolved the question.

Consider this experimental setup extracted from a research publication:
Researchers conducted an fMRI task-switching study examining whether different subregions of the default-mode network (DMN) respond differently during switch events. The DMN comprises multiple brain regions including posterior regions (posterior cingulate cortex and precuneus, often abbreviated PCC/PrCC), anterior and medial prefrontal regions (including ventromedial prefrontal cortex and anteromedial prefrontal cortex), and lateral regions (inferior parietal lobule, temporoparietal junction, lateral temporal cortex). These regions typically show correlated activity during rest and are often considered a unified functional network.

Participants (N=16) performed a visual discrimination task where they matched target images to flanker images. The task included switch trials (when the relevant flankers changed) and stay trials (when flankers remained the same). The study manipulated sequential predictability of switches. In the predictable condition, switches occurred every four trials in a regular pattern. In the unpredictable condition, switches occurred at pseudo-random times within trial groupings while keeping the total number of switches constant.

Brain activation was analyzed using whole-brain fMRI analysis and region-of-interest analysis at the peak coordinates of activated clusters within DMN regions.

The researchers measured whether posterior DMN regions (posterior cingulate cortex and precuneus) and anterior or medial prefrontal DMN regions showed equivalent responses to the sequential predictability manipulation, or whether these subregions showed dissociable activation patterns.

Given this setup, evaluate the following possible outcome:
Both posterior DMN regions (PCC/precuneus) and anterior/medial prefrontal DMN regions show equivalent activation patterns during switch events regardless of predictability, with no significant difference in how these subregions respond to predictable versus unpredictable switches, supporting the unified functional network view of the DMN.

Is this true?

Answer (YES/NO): NO